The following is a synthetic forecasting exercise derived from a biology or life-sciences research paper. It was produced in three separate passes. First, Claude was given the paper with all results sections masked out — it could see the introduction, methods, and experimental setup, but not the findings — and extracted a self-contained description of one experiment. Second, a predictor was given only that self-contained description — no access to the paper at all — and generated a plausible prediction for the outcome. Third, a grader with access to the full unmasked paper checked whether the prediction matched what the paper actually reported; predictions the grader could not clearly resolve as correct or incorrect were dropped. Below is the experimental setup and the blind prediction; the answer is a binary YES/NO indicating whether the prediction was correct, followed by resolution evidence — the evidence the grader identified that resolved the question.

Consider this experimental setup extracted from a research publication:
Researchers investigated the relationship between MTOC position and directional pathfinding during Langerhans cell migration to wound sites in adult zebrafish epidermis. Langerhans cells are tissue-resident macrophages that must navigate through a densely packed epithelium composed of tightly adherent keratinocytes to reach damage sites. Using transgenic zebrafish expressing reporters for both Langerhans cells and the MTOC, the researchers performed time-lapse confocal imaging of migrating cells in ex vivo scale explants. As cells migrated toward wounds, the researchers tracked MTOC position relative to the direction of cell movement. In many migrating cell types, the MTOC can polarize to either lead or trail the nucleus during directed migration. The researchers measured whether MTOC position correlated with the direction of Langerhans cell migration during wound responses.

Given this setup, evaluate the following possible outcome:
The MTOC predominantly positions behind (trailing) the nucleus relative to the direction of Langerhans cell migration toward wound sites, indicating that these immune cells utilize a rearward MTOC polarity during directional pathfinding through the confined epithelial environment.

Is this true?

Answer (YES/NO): NO